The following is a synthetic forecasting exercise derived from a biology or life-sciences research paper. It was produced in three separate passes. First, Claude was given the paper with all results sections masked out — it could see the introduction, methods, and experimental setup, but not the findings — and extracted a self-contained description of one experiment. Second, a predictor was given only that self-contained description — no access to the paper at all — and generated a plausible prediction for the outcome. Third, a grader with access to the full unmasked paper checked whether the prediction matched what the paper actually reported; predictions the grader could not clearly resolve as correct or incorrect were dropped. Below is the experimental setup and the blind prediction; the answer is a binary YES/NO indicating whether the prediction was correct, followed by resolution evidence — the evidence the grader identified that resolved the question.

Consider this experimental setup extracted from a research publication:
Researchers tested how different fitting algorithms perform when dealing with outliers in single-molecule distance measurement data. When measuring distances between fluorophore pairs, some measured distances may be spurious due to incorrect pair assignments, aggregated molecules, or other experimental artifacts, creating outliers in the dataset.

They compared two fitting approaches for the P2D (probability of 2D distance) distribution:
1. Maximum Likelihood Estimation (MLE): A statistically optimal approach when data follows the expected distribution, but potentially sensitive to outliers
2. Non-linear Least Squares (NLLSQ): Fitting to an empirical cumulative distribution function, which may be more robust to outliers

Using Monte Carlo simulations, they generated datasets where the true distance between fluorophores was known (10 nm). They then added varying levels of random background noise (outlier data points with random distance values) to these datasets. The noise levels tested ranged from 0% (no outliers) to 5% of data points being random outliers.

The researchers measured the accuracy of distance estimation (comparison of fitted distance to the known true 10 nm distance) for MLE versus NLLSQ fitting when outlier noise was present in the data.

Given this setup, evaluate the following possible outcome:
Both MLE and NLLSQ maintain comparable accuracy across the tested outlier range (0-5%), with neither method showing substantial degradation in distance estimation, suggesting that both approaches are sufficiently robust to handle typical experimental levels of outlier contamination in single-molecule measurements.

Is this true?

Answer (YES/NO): NO